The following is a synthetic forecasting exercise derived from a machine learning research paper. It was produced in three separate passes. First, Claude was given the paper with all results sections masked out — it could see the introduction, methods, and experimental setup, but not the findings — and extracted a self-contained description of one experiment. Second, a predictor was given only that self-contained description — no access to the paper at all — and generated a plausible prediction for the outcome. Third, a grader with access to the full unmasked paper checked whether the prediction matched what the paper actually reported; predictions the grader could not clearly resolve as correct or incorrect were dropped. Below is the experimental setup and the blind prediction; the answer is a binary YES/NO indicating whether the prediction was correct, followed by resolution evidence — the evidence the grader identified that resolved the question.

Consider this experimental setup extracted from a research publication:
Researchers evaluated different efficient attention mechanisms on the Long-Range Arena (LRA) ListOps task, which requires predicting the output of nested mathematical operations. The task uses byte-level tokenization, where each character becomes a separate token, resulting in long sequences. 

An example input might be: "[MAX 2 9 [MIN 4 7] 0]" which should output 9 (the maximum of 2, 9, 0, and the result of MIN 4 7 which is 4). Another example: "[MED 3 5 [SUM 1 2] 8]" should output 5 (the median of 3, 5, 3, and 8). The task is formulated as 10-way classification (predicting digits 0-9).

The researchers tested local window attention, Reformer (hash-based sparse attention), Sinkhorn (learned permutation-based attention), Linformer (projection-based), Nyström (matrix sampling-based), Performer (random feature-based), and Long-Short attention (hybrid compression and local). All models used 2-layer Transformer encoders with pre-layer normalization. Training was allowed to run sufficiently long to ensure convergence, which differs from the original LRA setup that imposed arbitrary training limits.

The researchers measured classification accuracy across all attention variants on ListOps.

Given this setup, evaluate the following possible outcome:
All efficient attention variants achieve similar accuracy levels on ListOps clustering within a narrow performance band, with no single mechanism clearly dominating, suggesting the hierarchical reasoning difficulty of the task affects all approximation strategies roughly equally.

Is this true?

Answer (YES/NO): YES